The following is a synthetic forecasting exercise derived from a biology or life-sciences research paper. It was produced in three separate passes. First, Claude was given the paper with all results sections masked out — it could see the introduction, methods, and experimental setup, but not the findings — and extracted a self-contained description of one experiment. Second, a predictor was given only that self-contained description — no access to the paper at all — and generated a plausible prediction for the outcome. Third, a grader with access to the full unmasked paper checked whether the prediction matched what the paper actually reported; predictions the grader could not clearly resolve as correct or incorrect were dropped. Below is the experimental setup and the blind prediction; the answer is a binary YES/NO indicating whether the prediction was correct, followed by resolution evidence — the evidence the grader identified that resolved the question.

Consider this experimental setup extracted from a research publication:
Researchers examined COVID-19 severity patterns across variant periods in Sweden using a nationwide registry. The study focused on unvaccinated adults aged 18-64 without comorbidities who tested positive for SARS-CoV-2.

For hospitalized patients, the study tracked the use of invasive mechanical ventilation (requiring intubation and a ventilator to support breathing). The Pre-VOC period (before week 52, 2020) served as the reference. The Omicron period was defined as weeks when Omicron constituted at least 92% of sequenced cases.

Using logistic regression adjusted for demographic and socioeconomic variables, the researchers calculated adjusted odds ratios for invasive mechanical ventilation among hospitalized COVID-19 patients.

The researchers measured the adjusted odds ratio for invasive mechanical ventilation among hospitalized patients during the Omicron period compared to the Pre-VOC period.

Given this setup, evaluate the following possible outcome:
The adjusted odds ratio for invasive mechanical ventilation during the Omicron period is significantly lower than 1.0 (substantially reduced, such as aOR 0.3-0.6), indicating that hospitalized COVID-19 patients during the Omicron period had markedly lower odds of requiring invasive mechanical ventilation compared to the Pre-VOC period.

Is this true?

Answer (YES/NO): NO